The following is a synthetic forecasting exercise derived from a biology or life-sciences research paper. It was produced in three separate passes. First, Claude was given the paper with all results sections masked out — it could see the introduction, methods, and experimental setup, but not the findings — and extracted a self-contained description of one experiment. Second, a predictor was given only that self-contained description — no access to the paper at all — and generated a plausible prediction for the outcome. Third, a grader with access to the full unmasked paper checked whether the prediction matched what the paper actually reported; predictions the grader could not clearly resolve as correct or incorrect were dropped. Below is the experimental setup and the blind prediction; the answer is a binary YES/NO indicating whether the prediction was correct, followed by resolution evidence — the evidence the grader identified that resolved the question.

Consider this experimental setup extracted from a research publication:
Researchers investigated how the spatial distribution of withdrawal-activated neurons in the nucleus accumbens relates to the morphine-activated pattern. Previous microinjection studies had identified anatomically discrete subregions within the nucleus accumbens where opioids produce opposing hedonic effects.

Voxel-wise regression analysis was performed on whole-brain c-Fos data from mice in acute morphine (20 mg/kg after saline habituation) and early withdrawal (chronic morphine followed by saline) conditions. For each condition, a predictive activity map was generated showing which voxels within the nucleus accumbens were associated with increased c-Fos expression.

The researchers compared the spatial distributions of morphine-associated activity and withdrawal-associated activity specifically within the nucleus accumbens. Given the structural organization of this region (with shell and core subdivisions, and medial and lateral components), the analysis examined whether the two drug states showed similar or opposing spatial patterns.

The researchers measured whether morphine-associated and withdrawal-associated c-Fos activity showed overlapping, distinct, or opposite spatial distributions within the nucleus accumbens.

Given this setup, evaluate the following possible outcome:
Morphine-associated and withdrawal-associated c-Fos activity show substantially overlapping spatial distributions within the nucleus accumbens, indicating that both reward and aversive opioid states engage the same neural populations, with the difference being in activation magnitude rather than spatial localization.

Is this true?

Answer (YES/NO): NO